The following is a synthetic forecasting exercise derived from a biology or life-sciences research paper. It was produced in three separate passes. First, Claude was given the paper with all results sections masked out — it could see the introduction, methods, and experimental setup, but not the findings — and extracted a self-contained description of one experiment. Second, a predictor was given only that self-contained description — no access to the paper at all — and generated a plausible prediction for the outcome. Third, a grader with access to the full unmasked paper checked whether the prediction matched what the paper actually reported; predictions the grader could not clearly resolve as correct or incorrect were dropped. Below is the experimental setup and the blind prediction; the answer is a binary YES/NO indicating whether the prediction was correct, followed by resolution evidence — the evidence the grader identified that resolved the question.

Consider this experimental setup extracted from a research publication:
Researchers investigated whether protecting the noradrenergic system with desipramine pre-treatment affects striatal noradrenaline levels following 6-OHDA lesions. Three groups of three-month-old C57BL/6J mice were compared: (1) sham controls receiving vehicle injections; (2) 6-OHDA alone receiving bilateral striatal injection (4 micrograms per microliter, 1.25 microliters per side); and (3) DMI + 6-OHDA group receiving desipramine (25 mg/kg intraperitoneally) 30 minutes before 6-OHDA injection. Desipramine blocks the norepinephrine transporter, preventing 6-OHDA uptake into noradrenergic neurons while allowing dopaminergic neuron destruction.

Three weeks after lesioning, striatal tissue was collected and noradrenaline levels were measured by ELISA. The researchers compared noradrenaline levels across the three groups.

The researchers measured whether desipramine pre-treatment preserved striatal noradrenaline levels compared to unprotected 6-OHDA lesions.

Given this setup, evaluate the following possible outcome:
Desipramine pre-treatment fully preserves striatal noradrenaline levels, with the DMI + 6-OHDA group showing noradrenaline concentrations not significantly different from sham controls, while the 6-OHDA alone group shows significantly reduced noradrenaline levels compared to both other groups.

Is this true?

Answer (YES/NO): NO